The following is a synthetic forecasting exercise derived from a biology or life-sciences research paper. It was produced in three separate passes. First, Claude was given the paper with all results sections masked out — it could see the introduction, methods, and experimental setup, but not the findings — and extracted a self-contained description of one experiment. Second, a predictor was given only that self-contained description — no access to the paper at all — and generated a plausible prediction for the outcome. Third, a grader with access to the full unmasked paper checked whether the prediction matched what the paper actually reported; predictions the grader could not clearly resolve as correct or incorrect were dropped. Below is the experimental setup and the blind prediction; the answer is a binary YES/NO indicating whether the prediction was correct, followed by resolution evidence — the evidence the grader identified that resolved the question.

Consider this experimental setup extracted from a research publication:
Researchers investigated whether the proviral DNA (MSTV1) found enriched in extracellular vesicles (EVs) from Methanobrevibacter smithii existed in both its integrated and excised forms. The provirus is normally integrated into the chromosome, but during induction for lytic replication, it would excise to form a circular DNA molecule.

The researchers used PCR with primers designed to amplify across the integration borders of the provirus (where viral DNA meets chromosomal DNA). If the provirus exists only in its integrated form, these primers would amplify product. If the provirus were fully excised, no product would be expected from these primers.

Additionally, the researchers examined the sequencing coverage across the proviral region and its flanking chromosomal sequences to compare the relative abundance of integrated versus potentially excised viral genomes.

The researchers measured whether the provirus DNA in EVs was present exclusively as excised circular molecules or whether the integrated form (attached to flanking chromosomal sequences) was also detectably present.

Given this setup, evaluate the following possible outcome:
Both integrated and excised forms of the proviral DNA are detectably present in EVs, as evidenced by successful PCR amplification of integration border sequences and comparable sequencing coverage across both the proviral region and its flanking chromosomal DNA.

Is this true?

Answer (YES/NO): NO